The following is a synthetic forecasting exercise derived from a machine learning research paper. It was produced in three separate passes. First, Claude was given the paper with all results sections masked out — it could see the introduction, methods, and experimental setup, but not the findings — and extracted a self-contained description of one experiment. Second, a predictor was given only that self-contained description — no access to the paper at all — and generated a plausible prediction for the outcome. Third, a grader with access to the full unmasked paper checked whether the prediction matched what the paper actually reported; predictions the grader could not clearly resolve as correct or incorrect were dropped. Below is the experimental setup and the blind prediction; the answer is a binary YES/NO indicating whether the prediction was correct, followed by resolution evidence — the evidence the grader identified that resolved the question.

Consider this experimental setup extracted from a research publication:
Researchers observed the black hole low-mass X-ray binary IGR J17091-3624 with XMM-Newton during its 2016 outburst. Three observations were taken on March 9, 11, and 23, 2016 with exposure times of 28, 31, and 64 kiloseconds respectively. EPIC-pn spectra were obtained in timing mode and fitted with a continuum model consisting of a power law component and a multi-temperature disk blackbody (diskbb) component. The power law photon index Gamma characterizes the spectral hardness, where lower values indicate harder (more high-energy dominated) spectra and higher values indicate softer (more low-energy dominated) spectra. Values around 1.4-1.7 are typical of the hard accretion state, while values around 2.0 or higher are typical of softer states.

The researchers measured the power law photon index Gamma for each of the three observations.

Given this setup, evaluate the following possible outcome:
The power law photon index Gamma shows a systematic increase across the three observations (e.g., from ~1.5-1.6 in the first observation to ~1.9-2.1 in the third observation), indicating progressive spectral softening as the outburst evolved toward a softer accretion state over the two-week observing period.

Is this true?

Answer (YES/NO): NO